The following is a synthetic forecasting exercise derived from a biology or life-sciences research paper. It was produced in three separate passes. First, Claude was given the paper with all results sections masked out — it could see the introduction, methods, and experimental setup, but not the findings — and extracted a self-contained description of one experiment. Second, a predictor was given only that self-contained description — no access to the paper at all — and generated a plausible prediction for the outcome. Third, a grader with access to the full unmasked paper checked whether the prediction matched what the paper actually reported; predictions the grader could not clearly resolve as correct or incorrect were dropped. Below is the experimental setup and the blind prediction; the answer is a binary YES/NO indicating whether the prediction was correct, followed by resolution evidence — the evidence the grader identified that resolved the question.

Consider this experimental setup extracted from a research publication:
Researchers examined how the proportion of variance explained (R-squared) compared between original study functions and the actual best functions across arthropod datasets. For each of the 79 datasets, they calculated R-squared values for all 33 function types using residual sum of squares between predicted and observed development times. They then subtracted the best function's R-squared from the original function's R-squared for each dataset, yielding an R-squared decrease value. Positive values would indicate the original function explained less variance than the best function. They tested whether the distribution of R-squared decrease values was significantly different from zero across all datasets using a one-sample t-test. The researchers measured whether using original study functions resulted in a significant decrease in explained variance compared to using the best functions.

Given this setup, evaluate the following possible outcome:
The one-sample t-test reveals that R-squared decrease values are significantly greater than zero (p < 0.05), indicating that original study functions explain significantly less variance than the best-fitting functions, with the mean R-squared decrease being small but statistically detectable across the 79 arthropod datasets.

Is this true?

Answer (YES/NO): NO